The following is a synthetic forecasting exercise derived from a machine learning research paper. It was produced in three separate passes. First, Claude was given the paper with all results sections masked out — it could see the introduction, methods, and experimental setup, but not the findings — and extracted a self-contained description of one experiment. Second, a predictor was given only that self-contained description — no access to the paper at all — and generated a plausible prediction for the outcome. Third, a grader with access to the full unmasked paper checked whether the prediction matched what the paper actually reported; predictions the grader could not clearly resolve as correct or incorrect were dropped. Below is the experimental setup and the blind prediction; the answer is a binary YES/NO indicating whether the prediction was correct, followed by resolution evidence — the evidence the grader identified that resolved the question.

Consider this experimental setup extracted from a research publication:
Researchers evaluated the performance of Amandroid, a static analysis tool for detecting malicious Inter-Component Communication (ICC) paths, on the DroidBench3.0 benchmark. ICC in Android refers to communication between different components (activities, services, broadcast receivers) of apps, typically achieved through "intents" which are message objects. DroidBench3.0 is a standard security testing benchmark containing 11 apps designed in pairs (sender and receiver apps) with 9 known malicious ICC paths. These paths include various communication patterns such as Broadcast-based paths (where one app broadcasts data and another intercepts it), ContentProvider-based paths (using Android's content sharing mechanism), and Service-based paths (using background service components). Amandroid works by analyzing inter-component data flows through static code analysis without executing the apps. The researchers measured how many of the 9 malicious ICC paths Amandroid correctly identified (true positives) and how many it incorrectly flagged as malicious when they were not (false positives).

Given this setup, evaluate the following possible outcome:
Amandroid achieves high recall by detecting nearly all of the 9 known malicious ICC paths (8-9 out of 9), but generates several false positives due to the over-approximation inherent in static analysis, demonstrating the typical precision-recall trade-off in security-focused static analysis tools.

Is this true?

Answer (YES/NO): NO